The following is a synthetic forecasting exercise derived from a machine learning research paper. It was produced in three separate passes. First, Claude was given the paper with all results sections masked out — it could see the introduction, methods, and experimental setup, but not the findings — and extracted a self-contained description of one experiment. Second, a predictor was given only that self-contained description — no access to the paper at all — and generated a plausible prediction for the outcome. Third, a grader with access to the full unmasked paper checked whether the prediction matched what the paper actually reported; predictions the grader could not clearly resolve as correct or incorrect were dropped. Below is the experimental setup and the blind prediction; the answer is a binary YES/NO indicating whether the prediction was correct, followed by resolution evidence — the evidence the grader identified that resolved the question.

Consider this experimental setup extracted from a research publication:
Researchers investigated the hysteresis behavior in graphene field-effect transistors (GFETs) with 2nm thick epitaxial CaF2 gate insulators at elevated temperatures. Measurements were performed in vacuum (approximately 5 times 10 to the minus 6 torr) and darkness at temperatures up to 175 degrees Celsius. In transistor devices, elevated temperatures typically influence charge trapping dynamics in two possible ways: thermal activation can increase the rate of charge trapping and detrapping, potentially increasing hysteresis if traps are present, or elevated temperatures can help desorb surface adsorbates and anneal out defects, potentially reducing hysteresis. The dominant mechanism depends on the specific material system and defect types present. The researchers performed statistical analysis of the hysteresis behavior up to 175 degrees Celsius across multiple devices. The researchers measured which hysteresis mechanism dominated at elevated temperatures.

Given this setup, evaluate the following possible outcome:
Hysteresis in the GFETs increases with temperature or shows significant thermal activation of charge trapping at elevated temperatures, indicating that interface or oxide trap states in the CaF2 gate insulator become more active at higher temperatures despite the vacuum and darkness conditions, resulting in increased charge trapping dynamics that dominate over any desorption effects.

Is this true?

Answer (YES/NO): YES